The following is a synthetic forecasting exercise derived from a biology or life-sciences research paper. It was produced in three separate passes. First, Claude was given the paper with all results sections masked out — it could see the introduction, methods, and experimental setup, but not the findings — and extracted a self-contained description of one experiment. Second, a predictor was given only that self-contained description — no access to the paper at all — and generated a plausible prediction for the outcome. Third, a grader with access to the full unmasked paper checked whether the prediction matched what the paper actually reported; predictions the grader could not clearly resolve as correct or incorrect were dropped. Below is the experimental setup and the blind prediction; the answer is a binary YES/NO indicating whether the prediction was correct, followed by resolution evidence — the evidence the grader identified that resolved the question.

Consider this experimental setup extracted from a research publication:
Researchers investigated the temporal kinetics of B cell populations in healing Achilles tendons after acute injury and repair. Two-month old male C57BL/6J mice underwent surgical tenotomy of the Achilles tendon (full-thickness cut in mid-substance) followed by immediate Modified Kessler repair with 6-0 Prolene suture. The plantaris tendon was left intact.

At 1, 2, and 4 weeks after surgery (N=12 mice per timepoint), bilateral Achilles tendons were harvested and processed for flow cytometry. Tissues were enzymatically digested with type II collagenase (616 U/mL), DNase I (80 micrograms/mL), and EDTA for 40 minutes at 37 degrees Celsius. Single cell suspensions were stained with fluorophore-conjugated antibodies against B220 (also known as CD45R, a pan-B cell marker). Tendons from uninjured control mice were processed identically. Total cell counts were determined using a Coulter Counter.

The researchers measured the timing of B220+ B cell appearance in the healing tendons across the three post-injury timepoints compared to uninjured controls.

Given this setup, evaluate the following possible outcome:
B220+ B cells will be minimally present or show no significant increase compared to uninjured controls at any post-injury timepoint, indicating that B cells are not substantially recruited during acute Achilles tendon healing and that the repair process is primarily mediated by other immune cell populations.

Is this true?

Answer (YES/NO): NO